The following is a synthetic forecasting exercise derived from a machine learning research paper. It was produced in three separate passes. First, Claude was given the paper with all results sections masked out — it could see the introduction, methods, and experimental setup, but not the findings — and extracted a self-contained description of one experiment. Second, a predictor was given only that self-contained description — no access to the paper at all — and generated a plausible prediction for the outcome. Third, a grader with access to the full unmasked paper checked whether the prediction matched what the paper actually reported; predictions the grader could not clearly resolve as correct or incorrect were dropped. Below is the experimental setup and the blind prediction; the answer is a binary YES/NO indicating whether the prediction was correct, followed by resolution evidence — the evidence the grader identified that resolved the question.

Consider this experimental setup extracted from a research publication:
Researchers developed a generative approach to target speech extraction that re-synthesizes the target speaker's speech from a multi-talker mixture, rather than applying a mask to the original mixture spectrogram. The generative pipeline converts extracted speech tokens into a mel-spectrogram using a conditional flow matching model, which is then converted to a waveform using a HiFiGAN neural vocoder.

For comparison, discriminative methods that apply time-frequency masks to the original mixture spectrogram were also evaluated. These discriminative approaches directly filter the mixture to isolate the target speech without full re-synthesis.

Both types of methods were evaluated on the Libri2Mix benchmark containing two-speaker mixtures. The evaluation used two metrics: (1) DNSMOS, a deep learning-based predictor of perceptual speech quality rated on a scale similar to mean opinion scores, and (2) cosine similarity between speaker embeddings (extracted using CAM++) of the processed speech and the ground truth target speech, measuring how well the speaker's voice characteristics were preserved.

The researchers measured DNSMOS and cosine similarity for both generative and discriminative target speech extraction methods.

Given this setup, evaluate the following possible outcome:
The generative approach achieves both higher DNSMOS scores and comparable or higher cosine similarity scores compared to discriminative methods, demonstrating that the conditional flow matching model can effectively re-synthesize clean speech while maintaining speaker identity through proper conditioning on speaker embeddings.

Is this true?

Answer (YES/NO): NO